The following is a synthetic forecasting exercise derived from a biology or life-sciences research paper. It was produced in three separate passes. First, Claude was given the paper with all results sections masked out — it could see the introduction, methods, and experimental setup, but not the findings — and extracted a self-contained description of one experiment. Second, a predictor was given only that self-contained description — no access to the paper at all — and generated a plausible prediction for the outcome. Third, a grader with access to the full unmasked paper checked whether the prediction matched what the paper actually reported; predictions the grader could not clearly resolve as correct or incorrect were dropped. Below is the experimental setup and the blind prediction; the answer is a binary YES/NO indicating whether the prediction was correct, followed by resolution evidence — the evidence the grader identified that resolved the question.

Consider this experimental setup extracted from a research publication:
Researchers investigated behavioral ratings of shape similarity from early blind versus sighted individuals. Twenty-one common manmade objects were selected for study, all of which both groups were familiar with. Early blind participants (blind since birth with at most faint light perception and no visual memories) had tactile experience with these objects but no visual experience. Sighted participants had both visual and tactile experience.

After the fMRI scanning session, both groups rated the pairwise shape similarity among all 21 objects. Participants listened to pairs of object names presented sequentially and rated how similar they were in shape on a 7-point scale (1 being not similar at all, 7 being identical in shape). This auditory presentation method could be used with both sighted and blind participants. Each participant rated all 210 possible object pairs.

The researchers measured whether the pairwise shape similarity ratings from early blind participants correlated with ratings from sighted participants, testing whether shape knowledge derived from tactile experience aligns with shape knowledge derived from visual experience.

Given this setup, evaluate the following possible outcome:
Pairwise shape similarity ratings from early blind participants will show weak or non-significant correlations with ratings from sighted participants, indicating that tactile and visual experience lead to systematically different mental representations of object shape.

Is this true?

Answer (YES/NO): NO